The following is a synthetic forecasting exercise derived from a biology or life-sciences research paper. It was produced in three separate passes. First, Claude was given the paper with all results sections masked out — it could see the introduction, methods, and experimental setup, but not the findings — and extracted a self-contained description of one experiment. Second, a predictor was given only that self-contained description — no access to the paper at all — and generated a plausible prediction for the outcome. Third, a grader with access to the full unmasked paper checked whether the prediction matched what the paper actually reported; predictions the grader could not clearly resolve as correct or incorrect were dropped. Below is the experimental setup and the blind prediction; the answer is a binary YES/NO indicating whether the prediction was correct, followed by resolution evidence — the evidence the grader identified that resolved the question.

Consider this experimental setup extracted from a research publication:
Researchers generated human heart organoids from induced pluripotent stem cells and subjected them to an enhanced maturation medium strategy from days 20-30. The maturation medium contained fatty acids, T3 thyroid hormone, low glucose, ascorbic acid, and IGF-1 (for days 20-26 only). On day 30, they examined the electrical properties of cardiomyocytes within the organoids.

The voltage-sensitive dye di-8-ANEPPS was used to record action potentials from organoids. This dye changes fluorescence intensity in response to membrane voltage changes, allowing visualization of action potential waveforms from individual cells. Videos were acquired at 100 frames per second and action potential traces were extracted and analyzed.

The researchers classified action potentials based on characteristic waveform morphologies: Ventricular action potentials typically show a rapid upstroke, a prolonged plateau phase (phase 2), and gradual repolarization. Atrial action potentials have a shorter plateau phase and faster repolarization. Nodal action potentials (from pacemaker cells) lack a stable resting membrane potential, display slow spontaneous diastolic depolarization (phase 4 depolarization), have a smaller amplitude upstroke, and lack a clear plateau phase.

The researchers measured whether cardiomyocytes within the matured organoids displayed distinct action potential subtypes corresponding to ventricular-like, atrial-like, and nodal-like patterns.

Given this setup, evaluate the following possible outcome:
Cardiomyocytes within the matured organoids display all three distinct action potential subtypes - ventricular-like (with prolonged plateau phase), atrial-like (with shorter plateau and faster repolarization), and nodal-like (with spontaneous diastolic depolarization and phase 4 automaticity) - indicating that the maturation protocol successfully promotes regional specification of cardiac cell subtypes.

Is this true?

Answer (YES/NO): YES